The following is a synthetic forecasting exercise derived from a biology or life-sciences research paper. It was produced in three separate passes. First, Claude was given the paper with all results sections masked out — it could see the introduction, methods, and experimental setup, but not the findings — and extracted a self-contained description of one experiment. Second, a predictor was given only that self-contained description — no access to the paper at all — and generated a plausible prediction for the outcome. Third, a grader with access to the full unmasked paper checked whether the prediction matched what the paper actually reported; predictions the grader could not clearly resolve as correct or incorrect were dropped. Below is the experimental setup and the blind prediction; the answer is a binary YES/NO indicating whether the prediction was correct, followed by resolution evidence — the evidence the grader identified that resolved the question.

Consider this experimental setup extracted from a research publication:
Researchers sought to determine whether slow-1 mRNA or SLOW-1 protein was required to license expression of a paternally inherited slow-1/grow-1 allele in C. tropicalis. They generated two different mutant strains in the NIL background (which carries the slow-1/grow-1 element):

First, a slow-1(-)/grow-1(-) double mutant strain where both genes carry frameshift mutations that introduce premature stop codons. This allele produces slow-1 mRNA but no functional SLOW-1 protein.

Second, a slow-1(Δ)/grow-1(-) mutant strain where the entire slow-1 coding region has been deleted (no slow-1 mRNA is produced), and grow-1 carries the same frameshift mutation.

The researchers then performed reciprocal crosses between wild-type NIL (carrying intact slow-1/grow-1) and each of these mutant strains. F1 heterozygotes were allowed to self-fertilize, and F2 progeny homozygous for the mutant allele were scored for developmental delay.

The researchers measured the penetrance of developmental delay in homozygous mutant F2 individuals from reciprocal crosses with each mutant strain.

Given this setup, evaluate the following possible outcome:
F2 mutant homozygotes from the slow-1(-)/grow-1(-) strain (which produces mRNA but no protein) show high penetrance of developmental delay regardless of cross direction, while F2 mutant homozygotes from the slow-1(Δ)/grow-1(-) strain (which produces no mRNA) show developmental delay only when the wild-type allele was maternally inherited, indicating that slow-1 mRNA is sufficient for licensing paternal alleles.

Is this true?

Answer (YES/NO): YES